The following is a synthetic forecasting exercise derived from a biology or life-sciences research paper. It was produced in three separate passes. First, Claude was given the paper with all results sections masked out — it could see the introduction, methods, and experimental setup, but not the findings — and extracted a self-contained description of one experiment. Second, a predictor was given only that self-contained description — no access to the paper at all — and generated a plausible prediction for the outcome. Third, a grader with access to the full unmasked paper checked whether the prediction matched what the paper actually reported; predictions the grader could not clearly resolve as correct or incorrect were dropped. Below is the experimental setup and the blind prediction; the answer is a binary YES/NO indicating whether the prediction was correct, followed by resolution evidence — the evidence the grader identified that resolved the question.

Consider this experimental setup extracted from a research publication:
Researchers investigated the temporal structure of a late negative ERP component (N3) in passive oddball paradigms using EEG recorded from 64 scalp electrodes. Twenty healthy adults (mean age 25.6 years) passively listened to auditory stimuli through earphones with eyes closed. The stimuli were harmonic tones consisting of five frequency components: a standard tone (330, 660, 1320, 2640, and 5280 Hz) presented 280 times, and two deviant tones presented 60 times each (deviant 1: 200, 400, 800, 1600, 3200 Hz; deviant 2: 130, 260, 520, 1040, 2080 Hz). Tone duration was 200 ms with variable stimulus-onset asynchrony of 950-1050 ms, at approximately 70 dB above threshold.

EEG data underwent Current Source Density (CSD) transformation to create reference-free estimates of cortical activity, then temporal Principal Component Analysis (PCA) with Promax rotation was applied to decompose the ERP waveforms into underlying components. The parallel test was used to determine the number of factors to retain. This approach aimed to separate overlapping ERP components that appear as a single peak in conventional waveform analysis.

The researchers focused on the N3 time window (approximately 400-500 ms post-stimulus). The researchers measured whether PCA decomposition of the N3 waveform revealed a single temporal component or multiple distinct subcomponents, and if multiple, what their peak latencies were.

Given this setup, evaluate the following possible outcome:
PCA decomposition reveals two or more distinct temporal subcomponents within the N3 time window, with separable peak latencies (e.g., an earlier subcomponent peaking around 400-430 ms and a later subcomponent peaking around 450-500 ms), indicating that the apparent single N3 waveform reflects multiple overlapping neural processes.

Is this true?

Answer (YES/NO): YES